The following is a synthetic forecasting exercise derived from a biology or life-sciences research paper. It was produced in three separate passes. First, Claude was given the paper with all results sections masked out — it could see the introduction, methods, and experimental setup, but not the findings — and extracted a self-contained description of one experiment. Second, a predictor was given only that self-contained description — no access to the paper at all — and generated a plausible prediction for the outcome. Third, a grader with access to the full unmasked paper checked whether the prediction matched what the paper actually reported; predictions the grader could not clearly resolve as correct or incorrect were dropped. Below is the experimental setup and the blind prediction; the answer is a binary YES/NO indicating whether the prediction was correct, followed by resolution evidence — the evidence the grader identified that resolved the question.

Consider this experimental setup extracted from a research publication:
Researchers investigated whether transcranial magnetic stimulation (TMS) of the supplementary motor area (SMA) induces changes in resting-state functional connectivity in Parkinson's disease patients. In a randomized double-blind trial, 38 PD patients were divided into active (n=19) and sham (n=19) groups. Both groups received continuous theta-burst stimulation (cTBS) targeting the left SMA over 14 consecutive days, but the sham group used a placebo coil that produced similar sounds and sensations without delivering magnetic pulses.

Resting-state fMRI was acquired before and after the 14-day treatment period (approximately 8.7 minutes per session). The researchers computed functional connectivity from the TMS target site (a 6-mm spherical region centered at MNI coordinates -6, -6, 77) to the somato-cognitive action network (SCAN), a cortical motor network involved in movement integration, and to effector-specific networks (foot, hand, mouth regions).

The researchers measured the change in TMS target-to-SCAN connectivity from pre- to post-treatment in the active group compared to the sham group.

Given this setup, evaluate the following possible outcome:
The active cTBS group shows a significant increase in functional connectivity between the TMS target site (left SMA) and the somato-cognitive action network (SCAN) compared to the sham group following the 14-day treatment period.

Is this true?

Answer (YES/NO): YES